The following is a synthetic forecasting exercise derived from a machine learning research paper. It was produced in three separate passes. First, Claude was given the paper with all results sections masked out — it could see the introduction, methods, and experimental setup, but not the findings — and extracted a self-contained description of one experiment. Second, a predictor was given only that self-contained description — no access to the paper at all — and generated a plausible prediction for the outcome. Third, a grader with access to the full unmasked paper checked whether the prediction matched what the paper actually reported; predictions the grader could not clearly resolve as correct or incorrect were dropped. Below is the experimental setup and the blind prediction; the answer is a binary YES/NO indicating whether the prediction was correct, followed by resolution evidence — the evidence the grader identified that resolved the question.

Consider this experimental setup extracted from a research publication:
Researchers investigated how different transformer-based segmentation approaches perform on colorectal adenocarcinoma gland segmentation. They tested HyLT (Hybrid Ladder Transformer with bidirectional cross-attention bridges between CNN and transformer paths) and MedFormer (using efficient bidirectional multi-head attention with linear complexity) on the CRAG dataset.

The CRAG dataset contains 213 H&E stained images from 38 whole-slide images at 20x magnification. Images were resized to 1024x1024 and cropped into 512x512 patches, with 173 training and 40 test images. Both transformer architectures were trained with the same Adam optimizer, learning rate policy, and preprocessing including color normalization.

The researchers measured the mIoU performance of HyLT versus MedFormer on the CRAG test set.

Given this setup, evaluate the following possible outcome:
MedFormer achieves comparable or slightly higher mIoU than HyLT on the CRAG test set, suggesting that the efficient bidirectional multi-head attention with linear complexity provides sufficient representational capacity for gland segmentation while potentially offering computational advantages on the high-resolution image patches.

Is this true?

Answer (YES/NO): YES